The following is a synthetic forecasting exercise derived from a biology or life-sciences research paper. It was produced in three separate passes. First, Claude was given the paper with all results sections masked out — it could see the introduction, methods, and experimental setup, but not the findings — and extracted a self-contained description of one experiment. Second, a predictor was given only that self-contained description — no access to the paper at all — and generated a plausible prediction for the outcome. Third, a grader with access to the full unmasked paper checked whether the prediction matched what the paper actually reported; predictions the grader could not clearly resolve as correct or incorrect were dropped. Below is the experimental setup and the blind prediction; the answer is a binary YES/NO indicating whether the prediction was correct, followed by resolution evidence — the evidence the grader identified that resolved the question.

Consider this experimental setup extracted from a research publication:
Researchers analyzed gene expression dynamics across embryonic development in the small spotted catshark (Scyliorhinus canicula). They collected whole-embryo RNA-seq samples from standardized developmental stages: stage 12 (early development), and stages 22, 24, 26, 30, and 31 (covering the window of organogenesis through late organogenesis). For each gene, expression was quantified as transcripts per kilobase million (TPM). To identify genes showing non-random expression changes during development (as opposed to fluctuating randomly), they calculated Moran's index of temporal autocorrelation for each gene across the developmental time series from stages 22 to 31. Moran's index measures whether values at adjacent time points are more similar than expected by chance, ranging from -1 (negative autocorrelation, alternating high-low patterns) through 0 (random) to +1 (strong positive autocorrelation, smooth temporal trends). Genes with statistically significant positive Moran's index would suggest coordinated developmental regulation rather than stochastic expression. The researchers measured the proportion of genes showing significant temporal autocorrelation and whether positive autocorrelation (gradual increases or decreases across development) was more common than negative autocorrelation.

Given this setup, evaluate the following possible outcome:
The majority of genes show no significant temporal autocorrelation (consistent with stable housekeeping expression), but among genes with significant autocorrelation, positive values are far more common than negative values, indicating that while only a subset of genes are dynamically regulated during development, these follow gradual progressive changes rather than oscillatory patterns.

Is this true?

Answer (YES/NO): NO